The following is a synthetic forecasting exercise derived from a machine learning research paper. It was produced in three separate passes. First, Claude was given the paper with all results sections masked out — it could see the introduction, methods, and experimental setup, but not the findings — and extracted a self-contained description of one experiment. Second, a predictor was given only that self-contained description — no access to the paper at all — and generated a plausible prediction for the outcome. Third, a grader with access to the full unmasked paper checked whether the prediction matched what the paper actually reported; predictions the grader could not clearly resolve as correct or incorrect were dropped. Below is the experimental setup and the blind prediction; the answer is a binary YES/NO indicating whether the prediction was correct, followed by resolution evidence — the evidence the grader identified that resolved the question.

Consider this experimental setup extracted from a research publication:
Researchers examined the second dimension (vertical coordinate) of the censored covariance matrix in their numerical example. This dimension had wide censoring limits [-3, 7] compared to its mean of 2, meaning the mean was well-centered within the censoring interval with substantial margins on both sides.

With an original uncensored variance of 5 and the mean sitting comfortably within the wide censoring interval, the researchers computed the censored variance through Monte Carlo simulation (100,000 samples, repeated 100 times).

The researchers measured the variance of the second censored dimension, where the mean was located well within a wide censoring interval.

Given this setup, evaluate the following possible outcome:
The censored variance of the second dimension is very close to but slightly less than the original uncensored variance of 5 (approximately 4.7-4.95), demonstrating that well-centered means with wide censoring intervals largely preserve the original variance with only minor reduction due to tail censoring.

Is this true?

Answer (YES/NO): YES